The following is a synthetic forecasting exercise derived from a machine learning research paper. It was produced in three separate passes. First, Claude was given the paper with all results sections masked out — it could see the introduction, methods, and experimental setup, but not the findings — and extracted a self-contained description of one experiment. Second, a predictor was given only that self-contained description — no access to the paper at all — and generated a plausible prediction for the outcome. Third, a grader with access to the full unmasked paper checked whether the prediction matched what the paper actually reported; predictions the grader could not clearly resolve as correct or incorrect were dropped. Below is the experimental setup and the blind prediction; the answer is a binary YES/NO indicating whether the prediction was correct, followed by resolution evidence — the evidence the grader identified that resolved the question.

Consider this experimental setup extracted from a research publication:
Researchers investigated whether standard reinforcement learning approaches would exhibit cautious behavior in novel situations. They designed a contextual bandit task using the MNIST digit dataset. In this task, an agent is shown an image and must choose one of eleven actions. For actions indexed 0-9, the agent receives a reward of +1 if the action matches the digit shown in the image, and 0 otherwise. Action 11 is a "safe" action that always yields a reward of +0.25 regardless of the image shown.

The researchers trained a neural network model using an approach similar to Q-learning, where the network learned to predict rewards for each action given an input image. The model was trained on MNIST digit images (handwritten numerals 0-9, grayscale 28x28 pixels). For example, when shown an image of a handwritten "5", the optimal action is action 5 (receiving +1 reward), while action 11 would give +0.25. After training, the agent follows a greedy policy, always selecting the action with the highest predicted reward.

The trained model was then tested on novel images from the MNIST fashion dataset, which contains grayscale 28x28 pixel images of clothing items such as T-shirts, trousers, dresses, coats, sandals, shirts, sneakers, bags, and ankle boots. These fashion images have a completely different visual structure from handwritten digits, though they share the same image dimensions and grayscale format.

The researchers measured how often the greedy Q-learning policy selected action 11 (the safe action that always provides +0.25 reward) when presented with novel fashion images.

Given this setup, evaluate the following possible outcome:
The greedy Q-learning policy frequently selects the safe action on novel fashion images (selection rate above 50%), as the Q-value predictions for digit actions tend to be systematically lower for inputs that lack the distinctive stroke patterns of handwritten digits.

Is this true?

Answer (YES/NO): NO